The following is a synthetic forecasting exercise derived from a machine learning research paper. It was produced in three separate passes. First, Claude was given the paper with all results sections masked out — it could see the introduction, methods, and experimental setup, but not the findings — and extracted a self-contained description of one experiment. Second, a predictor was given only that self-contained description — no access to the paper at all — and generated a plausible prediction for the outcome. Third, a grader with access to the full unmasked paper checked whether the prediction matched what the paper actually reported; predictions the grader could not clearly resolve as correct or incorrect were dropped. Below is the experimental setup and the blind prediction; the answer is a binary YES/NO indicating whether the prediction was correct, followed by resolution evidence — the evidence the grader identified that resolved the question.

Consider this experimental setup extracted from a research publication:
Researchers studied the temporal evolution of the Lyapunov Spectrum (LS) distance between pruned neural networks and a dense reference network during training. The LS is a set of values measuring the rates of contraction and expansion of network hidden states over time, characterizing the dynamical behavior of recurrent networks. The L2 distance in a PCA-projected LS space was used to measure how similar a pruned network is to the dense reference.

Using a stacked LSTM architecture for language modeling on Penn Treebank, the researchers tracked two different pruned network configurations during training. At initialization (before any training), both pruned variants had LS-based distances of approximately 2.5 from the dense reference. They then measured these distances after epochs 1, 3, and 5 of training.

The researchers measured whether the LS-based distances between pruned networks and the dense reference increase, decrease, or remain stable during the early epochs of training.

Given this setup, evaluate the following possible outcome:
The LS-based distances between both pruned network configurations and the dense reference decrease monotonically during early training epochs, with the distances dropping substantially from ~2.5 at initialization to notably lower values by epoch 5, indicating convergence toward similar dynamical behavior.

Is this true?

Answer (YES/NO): NO